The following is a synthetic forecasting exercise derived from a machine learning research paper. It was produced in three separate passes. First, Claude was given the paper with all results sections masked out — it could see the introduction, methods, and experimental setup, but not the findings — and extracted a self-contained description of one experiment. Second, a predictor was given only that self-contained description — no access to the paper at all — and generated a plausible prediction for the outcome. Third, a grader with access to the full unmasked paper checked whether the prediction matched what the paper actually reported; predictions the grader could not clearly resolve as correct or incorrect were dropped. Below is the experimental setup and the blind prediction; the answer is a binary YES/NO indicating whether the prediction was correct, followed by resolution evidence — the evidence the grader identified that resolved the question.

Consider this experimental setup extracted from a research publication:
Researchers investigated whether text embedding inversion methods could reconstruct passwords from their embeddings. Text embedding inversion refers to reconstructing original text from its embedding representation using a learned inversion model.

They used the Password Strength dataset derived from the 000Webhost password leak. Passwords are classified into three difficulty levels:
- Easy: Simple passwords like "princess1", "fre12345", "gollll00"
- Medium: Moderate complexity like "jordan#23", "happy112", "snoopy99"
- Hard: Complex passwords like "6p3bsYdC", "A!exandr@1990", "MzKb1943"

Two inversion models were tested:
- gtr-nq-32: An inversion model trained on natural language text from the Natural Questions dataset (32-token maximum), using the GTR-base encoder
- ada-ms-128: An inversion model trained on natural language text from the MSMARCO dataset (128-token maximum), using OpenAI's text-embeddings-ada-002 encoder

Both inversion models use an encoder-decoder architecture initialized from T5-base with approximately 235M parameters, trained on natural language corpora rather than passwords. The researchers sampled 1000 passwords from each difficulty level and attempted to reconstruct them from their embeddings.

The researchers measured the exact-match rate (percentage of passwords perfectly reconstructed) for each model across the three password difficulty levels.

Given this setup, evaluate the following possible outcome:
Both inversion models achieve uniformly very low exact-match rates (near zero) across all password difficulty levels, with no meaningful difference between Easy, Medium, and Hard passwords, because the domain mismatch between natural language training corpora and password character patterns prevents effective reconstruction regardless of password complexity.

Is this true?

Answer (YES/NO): NO